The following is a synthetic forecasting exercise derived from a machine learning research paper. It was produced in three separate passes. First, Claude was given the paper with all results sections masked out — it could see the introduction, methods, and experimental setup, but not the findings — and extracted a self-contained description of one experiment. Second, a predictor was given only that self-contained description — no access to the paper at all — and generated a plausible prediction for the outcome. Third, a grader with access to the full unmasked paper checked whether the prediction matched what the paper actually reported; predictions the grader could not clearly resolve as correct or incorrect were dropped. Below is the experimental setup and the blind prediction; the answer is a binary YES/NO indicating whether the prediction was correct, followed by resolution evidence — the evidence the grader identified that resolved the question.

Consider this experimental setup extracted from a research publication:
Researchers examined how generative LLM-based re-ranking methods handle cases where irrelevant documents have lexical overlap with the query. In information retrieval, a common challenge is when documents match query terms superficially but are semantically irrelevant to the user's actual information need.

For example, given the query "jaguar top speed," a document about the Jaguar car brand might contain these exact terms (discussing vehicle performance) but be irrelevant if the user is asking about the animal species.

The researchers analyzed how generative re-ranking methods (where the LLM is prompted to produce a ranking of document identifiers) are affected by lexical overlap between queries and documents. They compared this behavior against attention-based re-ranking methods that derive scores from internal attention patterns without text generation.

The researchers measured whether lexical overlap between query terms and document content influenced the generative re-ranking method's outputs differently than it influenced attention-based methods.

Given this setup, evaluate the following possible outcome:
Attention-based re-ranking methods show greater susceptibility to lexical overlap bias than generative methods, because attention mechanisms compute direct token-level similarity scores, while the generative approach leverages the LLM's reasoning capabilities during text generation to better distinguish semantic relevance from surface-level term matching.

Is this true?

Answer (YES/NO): YES